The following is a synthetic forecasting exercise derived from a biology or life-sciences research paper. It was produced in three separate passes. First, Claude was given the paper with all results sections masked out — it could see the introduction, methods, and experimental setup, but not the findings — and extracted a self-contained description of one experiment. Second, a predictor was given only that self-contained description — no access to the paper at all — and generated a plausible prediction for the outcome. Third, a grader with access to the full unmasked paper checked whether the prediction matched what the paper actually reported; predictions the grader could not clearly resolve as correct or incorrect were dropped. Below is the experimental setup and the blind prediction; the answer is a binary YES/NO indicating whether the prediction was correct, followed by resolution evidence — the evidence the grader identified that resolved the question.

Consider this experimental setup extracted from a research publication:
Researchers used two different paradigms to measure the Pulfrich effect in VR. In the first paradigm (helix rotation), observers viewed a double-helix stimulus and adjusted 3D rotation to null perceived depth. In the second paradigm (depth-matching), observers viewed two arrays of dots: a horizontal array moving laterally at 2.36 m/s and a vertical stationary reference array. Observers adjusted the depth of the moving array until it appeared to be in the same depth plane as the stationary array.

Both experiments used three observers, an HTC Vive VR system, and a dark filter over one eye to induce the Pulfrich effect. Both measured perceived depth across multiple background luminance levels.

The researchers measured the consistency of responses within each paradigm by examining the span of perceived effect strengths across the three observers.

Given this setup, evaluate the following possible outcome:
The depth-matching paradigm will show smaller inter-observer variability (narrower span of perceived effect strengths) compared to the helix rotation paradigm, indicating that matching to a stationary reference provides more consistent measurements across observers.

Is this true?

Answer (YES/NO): NO